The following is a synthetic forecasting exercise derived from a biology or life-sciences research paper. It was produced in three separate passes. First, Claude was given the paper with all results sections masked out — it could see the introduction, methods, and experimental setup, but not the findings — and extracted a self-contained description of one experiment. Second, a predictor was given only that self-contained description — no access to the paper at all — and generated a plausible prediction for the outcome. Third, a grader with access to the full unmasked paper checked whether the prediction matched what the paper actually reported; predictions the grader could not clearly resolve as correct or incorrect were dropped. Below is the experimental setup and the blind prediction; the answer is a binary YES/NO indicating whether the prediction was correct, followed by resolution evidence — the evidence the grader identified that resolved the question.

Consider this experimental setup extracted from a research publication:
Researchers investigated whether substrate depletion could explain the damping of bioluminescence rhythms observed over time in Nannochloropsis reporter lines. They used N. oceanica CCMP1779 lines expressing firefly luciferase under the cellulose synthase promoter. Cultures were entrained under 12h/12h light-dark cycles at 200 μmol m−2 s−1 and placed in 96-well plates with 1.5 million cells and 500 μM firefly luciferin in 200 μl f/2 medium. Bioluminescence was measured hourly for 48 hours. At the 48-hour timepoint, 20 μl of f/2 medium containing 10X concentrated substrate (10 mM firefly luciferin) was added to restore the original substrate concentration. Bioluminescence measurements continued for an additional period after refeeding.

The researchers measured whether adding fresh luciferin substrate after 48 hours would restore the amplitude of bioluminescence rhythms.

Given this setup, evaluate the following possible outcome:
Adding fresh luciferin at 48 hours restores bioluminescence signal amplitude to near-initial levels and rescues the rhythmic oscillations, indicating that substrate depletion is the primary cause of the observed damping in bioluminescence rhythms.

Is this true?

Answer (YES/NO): NO